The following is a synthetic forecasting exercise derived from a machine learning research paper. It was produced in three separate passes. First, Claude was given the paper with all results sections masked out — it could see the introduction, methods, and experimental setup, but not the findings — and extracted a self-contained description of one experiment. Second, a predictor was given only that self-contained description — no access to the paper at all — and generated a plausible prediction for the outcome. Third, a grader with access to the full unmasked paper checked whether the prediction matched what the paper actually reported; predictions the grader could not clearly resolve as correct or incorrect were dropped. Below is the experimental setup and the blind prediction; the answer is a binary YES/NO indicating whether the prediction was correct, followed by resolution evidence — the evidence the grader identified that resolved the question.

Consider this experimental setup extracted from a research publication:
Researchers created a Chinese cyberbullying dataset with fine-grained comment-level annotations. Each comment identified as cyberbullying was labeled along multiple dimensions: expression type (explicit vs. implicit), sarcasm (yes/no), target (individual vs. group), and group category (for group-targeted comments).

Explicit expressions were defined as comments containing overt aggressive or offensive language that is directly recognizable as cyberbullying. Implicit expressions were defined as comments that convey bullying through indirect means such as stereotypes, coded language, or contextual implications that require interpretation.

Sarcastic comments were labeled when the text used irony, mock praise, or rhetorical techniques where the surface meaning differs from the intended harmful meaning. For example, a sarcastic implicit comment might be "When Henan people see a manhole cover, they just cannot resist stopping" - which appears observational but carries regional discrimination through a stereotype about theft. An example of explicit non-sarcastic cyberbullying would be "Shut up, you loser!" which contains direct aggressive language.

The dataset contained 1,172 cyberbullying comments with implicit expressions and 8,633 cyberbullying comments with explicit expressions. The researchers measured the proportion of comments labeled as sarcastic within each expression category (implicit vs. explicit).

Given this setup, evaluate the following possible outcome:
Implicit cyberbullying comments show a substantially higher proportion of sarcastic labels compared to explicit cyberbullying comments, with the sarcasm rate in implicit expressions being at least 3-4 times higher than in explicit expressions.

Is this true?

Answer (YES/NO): NO